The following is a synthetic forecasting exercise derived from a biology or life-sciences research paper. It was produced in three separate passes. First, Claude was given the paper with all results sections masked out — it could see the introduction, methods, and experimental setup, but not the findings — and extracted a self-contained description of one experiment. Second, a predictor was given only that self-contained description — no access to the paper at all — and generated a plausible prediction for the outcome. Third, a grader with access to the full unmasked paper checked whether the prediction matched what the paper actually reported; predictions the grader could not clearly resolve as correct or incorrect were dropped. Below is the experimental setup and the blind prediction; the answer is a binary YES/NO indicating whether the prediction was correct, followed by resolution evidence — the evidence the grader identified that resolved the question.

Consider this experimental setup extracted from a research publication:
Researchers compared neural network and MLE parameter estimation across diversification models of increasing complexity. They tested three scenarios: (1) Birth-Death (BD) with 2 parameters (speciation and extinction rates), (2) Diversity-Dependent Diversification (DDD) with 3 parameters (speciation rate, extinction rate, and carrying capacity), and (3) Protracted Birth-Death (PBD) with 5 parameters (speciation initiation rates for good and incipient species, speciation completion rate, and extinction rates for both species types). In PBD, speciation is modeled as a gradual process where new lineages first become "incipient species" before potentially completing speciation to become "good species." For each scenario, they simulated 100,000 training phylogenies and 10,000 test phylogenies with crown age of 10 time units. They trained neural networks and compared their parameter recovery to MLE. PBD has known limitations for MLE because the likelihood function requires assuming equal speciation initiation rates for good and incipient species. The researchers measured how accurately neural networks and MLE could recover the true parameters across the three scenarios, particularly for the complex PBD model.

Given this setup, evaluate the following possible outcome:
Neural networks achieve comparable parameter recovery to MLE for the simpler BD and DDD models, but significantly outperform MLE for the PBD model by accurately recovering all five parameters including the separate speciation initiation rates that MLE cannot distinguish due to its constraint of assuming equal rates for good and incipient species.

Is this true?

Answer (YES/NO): NO